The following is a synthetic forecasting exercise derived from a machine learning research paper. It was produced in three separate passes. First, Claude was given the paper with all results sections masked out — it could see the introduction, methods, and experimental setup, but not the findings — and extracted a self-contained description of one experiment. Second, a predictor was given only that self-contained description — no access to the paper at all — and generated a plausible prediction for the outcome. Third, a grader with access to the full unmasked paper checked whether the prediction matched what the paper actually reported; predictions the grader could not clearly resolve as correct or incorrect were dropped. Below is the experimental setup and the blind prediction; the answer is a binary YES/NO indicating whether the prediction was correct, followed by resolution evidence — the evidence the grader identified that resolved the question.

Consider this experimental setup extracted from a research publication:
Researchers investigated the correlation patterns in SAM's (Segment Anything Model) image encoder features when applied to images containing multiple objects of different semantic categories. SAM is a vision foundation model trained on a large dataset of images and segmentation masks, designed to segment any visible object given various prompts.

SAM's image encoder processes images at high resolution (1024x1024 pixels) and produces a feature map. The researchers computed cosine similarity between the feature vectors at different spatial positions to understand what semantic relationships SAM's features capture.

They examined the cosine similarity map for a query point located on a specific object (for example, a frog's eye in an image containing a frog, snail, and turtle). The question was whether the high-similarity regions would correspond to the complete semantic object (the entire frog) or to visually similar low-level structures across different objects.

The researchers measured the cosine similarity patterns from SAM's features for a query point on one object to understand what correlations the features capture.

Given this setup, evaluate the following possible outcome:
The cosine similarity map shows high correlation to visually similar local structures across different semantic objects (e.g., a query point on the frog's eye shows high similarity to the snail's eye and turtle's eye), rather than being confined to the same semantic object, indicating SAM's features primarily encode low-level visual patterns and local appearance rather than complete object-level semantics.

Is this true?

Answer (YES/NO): YES